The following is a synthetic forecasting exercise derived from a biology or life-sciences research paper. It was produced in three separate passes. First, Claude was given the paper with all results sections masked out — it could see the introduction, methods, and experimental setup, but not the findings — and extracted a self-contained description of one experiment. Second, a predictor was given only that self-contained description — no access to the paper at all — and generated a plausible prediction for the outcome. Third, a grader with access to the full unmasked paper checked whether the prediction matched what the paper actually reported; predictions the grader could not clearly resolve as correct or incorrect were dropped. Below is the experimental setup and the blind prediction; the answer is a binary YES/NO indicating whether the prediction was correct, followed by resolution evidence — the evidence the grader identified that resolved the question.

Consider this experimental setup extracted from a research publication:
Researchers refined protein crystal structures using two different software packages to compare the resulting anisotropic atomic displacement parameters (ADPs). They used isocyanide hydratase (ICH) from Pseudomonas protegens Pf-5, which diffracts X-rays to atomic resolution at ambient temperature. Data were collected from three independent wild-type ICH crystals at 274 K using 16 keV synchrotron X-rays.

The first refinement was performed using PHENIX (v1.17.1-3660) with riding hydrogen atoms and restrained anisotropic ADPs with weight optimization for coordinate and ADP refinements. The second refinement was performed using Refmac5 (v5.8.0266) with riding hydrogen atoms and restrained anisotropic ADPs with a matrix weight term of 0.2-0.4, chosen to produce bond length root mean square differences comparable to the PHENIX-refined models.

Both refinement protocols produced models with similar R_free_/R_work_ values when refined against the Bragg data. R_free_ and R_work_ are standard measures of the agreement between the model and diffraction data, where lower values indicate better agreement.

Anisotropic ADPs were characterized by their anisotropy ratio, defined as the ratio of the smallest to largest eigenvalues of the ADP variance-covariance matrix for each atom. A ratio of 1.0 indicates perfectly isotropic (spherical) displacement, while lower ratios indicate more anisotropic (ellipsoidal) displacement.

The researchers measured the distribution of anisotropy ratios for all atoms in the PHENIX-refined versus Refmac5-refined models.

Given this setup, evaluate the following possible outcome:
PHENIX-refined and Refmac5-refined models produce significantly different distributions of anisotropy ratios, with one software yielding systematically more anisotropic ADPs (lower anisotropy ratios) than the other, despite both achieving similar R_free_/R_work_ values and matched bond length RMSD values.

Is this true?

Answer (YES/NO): YES